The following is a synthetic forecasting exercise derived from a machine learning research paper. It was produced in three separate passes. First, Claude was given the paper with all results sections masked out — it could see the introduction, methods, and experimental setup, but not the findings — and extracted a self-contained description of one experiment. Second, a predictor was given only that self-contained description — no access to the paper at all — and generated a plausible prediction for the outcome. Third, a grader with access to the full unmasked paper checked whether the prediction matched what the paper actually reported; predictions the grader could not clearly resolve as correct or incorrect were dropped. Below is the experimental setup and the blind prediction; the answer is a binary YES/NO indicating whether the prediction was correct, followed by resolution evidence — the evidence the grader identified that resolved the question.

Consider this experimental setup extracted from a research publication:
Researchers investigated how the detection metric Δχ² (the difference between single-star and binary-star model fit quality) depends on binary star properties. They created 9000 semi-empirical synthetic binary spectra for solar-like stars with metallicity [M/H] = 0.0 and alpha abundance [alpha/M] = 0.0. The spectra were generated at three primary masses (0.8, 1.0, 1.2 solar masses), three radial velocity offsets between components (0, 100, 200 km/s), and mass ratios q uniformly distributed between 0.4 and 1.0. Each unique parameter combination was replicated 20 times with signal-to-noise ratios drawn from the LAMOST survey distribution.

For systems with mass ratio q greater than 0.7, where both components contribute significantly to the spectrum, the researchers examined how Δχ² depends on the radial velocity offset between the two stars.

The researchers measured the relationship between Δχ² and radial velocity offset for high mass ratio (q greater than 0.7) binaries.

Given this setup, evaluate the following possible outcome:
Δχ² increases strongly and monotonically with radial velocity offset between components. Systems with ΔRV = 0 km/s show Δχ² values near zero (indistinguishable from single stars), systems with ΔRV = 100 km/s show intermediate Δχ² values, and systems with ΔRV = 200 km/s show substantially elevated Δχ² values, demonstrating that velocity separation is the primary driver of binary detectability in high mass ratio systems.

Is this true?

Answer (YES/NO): YES